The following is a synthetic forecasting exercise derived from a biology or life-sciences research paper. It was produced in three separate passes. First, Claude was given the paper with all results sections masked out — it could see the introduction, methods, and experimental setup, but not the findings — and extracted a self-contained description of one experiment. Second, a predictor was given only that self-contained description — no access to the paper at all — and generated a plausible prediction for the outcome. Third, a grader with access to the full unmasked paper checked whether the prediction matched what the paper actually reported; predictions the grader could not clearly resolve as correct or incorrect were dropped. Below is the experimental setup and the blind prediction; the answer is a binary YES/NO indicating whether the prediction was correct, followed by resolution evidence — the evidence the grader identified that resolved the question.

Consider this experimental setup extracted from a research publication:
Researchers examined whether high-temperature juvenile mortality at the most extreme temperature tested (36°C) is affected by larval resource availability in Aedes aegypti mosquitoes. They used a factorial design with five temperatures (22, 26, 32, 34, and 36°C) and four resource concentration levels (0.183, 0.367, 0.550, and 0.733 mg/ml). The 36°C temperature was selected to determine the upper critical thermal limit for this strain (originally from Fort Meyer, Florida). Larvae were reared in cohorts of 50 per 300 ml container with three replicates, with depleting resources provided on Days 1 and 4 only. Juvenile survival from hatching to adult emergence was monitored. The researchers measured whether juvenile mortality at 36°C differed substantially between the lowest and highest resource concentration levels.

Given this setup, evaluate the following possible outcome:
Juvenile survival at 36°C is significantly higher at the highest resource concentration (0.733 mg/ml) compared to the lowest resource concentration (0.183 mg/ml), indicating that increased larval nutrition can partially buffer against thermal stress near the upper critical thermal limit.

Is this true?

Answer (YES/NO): NO